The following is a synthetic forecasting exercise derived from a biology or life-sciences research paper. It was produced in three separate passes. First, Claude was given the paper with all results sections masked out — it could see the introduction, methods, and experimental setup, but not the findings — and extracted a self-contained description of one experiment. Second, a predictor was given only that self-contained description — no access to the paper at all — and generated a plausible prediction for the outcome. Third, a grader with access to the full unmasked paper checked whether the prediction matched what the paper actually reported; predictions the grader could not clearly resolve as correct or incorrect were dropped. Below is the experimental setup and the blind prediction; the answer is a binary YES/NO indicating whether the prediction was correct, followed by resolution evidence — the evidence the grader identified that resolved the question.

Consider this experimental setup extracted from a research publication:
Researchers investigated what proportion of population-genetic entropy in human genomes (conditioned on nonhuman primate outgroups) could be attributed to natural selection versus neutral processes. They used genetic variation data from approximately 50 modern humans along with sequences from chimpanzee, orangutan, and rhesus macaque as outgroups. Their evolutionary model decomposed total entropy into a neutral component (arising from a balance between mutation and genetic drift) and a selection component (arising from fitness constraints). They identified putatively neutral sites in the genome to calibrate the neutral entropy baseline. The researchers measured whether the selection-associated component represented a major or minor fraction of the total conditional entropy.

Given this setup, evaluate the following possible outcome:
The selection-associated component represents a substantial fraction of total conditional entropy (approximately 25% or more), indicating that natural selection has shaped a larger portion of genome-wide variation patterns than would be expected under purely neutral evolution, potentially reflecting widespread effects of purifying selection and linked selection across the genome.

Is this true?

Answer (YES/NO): NO